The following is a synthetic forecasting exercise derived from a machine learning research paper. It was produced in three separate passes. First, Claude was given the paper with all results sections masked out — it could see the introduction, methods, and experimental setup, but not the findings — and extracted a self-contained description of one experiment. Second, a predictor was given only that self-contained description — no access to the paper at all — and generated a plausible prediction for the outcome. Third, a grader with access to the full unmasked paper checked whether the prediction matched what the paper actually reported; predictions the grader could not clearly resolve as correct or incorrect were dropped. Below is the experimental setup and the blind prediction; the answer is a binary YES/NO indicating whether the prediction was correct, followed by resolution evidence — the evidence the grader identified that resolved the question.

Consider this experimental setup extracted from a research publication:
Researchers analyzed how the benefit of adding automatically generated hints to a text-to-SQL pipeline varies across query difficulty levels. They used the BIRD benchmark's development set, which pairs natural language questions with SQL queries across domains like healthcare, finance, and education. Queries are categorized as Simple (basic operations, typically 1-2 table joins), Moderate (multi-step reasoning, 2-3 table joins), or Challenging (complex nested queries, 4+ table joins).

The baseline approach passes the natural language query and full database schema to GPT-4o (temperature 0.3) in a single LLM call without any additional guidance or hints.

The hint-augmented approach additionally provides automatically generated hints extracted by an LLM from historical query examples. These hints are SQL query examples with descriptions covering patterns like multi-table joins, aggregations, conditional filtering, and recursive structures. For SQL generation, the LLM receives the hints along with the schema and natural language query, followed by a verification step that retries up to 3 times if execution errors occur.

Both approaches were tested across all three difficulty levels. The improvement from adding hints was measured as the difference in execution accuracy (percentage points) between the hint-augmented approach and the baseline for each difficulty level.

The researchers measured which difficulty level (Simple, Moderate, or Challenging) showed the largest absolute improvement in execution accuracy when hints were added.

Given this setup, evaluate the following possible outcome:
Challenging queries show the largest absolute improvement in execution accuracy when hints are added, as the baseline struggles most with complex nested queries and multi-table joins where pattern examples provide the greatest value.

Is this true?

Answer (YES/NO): YES